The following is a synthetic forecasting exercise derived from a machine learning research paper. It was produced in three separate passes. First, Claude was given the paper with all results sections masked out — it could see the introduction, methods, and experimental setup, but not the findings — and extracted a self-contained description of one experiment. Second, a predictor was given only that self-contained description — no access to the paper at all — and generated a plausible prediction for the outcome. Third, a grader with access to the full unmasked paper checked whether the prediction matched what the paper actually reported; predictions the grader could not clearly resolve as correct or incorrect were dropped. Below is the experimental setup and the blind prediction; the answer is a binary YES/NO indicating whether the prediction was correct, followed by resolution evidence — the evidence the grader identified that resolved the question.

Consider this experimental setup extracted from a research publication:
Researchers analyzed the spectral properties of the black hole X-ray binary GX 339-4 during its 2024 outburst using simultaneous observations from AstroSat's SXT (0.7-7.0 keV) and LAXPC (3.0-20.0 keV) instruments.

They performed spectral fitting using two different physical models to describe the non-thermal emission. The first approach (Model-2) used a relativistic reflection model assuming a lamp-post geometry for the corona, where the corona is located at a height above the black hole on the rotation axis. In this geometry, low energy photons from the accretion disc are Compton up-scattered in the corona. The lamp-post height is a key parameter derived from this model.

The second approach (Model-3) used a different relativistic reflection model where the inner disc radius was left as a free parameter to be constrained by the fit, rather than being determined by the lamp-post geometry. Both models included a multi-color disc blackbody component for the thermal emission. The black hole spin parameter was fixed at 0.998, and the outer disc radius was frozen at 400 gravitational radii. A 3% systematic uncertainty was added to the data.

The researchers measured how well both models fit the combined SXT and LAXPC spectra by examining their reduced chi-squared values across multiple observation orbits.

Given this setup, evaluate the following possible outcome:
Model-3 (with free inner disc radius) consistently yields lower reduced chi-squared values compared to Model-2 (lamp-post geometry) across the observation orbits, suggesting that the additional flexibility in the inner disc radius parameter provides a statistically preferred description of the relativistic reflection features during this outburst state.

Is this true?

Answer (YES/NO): NO